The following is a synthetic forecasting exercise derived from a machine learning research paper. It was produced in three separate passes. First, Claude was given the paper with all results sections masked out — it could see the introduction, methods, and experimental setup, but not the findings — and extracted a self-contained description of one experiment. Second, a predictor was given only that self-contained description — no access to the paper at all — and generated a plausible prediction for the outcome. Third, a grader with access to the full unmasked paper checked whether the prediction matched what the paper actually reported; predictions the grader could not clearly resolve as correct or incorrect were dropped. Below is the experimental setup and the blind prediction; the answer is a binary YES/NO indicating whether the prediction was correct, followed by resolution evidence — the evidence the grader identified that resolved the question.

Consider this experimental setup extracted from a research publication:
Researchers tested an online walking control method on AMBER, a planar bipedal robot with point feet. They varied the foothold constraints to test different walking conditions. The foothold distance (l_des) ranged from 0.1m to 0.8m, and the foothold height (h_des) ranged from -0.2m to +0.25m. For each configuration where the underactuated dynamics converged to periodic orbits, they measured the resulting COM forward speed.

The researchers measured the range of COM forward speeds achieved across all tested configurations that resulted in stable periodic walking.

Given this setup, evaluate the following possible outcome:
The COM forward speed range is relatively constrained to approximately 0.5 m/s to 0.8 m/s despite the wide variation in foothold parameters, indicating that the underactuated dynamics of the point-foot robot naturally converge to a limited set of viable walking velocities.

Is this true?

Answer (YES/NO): NO